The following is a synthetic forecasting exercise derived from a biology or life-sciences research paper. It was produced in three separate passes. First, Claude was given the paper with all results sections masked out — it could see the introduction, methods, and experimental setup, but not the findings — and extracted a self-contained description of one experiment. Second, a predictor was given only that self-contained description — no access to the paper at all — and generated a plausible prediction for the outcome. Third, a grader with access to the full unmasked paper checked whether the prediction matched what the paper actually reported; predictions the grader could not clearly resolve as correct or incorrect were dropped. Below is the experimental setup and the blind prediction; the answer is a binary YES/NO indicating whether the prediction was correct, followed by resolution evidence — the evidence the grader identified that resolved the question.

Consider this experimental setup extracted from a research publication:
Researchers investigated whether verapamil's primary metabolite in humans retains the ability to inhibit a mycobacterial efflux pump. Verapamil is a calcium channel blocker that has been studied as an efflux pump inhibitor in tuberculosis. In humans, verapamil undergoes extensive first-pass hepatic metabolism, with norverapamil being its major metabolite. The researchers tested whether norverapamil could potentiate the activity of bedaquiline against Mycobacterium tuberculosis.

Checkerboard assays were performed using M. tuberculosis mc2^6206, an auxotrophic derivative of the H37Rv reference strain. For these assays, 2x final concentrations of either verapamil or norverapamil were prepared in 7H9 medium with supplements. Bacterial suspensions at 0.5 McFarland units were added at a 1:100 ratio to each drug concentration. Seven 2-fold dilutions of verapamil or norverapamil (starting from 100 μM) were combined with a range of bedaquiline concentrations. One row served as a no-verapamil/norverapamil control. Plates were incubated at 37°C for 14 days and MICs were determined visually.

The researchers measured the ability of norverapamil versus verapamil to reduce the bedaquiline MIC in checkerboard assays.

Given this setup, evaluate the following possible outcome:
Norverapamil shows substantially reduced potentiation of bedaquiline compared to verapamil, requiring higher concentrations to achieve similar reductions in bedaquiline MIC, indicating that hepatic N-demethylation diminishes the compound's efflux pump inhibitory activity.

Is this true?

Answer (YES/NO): NO